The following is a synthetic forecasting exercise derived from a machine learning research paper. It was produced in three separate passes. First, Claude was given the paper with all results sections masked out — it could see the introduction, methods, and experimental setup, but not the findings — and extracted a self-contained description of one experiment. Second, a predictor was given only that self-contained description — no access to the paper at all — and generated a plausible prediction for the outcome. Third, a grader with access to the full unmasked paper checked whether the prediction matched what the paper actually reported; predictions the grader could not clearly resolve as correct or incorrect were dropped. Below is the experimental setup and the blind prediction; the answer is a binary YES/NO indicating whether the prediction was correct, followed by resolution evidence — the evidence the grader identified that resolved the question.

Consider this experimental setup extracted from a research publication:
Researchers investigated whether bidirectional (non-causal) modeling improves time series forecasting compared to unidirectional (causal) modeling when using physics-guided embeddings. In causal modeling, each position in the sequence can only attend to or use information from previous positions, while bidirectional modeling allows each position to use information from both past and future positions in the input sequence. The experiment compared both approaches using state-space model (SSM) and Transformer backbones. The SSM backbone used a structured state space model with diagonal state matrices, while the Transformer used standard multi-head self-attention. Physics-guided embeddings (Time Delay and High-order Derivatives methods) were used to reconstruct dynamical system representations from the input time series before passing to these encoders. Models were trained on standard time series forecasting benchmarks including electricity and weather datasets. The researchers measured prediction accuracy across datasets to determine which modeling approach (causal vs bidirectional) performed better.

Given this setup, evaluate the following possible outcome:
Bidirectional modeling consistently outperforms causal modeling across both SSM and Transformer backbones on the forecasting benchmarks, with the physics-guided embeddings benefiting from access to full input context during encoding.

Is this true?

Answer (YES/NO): NO